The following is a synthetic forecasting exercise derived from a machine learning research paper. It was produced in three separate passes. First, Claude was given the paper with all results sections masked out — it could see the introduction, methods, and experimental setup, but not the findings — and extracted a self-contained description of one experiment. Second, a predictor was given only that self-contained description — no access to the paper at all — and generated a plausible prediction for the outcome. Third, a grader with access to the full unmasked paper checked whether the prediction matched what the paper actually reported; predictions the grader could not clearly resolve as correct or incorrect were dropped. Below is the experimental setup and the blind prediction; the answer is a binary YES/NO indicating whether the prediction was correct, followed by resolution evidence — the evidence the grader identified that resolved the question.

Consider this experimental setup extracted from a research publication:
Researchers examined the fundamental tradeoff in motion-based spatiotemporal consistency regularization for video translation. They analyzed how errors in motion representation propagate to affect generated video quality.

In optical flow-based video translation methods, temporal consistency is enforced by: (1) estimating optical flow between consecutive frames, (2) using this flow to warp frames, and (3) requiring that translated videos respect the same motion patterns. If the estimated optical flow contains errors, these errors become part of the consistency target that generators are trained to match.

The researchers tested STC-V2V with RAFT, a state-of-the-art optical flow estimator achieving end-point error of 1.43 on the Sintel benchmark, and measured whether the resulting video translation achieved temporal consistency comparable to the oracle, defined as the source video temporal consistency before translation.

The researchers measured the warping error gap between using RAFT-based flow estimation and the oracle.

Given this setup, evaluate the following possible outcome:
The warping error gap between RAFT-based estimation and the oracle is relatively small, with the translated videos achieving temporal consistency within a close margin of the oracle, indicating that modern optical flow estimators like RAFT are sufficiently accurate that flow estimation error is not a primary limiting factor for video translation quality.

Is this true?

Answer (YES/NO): NO